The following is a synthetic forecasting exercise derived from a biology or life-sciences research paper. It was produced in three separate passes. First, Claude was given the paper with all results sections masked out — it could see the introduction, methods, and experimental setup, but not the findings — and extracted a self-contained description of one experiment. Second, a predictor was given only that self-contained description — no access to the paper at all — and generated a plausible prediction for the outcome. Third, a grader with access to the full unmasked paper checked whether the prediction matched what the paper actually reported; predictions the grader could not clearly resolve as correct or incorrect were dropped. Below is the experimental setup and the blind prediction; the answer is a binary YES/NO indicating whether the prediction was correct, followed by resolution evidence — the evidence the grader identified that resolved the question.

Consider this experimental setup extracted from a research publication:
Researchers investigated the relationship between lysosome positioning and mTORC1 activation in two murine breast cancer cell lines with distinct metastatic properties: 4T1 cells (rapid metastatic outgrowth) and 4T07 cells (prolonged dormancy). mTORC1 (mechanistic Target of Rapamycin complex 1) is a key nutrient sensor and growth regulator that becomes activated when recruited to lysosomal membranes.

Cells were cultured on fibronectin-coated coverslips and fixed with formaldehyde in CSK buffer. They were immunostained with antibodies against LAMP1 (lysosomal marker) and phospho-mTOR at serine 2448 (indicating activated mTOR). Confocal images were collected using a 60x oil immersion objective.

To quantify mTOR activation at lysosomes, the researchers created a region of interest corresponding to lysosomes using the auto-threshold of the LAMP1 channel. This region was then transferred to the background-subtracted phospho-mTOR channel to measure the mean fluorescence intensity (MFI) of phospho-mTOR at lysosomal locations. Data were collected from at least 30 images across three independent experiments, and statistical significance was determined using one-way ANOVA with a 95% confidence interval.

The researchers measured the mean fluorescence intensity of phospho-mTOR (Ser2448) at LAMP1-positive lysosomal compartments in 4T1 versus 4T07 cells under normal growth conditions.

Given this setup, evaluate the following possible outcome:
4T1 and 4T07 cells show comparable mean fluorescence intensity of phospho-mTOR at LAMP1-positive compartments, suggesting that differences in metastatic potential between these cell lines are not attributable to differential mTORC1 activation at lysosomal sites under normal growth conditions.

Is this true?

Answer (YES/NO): NO